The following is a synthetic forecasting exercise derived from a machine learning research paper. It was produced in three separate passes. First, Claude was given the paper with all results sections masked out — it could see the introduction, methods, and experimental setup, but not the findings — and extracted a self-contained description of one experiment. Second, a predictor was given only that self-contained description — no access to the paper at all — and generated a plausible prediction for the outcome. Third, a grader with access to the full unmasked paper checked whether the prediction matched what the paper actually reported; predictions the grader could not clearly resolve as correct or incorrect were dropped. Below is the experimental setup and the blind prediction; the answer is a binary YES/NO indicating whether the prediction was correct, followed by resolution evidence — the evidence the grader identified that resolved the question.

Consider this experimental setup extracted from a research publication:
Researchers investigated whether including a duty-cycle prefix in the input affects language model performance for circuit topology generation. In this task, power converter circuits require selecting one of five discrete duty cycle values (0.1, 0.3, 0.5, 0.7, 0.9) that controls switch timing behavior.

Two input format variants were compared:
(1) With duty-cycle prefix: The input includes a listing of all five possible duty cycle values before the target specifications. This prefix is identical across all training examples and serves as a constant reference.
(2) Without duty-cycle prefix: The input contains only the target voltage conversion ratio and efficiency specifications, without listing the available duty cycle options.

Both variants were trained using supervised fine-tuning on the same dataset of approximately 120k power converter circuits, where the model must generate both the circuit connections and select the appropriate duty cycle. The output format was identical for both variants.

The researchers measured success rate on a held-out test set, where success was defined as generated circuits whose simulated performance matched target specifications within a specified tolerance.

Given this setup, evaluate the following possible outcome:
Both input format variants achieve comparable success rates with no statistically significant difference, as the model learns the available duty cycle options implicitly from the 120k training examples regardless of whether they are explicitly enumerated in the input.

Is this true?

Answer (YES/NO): NO